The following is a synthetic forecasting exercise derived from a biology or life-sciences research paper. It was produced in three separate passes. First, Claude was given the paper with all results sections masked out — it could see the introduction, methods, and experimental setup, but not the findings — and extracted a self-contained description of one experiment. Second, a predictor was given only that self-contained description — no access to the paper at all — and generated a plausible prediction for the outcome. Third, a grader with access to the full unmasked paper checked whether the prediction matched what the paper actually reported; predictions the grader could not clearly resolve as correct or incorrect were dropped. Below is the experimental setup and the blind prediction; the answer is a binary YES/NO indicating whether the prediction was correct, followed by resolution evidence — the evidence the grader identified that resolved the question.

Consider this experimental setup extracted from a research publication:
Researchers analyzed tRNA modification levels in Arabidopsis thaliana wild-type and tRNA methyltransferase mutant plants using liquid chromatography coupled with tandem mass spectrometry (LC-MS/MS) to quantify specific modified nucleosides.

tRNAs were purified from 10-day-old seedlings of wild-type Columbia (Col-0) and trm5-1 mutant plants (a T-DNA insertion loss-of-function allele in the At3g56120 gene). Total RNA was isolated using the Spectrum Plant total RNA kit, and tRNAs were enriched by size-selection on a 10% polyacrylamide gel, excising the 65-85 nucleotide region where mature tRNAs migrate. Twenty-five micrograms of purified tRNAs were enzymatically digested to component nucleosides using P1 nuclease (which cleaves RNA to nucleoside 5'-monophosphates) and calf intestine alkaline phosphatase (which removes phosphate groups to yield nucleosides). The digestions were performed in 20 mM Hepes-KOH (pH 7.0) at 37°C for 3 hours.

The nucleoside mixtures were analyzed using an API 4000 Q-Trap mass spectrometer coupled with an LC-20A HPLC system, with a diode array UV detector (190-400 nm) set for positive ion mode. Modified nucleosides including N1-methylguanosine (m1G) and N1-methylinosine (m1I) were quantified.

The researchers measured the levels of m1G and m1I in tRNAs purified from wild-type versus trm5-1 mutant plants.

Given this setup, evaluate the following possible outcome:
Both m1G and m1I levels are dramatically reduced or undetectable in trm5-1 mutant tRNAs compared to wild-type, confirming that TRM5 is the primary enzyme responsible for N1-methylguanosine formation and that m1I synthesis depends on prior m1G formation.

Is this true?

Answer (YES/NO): NO